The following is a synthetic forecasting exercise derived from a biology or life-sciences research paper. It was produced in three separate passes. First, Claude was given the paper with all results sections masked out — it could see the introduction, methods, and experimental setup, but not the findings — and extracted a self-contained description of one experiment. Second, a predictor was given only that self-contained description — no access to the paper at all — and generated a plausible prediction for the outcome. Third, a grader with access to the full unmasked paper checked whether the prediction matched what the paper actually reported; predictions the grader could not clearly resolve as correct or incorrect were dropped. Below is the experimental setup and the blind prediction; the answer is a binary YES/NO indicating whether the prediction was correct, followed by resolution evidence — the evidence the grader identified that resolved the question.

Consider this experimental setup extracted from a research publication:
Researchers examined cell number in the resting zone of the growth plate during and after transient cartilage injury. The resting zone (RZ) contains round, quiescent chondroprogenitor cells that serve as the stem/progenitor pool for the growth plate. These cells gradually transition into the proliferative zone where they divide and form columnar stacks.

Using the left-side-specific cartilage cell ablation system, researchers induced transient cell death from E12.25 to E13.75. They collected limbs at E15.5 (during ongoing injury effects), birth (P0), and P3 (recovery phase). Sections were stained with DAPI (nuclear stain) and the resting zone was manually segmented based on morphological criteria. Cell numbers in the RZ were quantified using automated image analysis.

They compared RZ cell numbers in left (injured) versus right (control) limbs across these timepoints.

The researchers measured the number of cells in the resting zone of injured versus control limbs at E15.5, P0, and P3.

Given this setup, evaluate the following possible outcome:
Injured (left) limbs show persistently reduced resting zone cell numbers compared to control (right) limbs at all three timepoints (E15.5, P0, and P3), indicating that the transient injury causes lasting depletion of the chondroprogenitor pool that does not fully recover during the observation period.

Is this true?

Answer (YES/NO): NO